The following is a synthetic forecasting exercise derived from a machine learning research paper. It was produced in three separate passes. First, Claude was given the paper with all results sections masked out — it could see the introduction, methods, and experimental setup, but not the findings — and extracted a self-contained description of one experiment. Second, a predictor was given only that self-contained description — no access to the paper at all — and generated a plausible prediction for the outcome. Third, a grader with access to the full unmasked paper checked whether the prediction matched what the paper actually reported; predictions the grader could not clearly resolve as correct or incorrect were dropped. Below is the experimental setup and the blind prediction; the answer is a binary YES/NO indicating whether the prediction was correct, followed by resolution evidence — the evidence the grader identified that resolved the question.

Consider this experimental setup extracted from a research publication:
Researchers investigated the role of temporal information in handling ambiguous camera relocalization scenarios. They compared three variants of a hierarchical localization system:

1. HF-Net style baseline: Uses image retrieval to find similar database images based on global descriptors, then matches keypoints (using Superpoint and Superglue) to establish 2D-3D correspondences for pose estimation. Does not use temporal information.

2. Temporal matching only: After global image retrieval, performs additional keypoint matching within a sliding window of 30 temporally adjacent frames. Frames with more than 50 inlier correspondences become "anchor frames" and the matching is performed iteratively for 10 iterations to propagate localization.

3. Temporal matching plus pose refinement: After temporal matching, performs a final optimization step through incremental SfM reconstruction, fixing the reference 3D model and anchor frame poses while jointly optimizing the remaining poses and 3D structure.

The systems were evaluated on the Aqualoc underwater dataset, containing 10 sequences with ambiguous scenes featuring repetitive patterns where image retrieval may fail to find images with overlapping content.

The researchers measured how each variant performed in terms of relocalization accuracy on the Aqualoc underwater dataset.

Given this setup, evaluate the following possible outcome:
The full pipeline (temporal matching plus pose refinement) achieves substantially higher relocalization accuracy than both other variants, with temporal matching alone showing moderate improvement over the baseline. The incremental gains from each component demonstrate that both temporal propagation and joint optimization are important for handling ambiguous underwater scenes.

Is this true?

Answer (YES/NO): NO